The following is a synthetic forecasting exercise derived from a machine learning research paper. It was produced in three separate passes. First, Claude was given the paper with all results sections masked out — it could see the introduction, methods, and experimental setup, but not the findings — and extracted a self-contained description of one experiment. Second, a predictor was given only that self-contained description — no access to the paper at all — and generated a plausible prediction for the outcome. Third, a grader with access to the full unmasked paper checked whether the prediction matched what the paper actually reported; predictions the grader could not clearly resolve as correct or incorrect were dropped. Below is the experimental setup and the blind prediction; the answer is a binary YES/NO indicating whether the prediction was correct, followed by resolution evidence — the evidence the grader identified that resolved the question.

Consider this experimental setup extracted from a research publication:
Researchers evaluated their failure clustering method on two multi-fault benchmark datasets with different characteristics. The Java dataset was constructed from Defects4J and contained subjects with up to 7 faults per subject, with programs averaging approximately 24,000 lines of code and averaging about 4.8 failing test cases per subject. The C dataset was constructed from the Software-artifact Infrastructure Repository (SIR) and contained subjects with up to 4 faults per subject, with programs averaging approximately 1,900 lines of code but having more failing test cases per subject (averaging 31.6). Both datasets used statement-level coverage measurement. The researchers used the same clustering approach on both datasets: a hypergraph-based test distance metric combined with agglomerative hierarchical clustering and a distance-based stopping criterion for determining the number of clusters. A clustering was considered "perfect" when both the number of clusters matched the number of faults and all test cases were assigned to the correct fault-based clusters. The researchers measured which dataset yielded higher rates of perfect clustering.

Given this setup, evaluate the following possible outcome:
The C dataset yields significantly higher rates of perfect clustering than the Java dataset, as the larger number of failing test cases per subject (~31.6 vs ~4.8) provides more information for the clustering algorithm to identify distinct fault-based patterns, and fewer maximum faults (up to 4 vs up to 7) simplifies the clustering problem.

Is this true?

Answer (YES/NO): NO